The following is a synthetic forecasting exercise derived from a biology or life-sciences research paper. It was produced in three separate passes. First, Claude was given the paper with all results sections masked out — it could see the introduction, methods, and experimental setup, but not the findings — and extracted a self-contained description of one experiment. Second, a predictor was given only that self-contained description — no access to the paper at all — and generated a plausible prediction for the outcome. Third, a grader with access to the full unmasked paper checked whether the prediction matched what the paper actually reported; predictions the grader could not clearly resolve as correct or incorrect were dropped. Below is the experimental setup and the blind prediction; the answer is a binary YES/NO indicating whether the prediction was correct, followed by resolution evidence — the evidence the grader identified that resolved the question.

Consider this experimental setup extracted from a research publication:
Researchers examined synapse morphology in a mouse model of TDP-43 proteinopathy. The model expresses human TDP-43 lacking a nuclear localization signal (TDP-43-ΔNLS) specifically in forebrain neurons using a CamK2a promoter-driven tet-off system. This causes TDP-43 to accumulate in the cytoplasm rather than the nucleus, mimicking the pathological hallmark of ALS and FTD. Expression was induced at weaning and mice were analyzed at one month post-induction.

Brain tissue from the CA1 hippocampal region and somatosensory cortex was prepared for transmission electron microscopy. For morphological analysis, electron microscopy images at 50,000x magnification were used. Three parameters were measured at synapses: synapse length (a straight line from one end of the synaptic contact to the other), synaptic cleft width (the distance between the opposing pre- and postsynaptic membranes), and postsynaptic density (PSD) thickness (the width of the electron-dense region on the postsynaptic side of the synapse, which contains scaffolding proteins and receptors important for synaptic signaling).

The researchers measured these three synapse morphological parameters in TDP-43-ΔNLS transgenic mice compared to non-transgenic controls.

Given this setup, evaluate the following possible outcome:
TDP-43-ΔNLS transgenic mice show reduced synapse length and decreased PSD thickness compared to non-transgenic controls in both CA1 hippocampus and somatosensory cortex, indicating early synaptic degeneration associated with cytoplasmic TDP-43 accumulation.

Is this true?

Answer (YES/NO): NO